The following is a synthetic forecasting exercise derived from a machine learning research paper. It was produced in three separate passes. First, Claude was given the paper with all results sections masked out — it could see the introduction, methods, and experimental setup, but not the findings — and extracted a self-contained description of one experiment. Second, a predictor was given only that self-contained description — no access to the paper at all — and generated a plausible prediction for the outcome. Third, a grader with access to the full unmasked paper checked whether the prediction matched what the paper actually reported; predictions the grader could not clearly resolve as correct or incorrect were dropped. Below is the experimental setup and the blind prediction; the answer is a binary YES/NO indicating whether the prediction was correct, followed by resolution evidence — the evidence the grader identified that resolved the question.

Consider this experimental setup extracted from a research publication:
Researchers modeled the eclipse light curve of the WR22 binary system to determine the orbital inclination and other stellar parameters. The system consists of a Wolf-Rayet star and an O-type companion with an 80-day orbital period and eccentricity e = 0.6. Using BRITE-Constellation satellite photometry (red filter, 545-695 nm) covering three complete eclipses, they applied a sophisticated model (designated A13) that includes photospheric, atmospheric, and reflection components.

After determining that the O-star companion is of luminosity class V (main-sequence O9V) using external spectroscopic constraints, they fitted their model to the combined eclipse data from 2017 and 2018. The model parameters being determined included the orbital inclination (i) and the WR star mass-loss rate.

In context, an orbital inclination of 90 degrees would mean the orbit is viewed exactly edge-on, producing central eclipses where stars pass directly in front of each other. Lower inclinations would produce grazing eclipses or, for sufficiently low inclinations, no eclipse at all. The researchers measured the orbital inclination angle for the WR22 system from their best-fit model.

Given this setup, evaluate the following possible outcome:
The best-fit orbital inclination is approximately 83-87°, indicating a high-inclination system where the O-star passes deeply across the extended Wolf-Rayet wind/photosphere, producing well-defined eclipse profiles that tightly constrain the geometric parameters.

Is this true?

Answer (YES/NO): YES